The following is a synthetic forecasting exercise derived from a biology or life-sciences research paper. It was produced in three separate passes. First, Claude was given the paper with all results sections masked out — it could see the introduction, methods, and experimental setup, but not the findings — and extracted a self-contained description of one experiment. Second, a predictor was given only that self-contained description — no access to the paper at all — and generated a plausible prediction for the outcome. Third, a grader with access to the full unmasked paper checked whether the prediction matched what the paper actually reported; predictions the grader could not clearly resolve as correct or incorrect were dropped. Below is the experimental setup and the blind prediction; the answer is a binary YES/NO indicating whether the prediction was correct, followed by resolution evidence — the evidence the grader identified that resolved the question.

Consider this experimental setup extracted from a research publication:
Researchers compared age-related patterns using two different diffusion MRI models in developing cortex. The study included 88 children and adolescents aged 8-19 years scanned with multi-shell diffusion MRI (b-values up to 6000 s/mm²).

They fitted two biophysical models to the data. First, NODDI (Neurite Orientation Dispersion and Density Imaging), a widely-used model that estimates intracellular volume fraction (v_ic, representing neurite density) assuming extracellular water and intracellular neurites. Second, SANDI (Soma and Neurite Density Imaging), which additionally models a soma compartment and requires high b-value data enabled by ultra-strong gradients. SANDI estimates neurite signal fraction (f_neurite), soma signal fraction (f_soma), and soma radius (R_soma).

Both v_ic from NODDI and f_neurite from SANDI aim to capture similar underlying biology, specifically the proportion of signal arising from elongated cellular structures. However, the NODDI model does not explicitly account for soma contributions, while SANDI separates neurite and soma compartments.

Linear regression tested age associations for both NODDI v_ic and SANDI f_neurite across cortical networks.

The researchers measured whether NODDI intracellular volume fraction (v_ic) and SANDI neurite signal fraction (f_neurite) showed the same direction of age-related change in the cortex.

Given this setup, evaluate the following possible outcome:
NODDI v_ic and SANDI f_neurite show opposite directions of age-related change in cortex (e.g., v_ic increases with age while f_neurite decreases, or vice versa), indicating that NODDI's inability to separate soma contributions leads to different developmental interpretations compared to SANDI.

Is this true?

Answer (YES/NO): NO